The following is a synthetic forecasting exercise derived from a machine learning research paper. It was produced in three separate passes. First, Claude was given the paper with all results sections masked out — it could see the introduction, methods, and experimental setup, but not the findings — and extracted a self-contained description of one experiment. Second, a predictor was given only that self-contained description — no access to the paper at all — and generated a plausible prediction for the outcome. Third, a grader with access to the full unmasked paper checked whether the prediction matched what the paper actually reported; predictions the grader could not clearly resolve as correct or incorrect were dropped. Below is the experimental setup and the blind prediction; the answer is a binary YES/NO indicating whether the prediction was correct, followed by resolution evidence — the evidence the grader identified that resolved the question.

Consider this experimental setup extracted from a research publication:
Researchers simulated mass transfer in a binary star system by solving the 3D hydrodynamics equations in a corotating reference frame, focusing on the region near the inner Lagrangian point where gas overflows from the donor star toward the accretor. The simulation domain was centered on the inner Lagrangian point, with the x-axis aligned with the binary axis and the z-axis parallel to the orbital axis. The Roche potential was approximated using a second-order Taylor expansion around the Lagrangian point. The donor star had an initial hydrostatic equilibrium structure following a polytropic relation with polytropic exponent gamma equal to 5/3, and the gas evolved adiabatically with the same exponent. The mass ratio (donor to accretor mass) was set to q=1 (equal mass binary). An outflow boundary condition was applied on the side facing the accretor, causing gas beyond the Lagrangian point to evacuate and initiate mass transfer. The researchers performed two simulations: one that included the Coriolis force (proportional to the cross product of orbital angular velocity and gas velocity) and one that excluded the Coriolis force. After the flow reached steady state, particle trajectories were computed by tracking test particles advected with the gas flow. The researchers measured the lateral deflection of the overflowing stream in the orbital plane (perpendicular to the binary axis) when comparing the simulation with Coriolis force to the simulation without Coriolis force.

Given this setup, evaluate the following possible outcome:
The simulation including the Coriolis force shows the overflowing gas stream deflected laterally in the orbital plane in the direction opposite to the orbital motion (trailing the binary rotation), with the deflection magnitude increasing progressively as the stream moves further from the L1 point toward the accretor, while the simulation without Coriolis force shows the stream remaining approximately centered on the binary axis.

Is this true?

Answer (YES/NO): YES